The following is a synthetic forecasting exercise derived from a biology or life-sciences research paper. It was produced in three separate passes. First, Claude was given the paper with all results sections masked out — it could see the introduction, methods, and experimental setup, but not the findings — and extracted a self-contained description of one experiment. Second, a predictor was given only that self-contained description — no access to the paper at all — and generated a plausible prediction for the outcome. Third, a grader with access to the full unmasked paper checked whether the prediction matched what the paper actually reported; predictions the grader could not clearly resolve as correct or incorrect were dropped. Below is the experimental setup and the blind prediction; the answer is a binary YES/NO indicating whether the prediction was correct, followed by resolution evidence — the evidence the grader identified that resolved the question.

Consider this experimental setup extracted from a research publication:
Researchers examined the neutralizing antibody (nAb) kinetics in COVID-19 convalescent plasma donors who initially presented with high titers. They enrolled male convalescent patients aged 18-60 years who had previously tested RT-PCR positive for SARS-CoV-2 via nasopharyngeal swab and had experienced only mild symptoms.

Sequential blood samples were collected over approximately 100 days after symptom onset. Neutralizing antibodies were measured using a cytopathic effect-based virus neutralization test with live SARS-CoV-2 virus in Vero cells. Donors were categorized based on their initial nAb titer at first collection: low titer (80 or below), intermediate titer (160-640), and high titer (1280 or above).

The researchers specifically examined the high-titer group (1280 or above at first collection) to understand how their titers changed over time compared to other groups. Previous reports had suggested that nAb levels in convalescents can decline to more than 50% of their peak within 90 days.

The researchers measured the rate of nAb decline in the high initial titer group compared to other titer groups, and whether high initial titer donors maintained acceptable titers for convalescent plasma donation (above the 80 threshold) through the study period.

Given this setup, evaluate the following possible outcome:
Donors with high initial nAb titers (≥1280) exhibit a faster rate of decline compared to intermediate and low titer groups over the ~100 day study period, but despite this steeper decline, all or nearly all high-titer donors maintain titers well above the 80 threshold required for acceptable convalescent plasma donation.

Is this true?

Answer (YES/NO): YES